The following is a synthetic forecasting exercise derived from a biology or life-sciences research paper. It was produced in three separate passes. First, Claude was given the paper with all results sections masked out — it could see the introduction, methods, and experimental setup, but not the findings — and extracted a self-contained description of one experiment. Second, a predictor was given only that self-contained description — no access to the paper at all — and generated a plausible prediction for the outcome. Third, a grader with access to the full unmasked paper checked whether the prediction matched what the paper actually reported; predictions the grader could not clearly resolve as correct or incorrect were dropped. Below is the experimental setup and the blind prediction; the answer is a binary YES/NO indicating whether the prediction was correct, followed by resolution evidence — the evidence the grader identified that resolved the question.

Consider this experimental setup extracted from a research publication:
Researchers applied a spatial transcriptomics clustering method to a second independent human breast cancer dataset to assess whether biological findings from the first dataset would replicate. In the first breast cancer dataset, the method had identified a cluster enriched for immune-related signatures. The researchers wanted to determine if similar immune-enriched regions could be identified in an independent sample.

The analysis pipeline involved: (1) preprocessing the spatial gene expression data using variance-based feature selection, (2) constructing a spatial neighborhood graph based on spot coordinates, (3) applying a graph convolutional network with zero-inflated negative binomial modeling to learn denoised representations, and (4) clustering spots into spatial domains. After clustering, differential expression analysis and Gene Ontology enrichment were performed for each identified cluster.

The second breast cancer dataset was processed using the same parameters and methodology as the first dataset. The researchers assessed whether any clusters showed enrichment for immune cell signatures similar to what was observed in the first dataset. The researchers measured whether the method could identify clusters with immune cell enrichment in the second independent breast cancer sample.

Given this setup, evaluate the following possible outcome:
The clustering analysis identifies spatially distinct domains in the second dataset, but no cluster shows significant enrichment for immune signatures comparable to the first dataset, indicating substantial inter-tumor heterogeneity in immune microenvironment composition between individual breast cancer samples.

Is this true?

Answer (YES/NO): NO